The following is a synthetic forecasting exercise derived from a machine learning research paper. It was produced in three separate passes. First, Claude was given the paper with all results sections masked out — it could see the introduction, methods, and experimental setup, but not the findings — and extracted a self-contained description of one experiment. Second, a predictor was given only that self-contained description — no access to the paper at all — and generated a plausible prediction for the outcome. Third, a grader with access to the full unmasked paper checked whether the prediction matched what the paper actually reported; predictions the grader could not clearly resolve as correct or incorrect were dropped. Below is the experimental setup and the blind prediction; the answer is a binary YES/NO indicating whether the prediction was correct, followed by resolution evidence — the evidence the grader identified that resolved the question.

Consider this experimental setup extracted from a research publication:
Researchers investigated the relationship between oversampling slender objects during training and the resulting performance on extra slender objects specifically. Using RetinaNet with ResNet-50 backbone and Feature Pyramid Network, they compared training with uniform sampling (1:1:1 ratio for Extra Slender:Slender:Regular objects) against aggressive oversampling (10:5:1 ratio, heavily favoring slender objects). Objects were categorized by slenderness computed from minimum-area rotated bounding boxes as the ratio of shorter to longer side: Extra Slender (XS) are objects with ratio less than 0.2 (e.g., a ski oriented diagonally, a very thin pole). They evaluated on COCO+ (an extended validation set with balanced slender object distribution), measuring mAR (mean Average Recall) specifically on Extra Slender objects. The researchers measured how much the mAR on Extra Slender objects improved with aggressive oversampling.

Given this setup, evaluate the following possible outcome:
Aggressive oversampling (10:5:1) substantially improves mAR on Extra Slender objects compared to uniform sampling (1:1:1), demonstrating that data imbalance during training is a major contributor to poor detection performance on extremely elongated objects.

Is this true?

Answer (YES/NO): NO